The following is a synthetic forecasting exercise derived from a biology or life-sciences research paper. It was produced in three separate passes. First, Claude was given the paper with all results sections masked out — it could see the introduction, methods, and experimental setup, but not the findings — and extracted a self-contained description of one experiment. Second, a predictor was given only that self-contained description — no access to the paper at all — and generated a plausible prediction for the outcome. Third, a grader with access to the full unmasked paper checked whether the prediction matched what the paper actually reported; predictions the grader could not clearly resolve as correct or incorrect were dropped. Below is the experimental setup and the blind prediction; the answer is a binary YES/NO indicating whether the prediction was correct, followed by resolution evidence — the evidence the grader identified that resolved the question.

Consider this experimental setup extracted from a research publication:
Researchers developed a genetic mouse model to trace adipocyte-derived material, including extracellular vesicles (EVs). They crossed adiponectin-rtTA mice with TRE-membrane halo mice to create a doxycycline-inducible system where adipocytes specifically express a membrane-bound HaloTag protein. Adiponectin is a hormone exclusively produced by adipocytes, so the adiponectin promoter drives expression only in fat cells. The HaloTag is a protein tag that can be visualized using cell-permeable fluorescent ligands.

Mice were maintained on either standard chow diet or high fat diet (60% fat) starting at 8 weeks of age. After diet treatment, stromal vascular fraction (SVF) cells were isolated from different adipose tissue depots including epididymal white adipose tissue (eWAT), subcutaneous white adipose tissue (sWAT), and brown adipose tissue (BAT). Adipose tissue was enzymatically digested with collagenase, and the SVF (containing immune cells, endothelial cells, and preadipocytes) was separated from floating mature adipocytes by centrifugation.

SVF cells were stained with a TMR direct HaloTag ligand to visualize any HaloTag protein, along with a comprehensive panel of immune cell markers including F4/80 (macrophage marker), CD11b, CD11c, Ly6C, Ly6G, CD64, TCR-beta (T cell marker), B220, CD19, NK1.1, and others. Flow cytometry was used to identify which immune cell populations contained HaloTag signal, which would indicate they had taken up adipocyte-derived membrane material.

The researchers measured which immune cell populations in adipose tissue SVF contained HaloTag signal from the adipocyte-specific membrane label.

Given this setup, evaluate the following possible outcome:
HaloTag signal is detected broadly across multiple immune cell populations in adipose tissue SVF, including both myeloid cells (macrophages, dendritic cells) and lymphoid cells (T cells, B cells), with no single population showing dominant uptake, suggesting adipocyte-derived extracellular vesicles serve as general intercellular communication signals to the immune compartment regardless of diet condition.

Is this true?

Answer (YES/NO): NO